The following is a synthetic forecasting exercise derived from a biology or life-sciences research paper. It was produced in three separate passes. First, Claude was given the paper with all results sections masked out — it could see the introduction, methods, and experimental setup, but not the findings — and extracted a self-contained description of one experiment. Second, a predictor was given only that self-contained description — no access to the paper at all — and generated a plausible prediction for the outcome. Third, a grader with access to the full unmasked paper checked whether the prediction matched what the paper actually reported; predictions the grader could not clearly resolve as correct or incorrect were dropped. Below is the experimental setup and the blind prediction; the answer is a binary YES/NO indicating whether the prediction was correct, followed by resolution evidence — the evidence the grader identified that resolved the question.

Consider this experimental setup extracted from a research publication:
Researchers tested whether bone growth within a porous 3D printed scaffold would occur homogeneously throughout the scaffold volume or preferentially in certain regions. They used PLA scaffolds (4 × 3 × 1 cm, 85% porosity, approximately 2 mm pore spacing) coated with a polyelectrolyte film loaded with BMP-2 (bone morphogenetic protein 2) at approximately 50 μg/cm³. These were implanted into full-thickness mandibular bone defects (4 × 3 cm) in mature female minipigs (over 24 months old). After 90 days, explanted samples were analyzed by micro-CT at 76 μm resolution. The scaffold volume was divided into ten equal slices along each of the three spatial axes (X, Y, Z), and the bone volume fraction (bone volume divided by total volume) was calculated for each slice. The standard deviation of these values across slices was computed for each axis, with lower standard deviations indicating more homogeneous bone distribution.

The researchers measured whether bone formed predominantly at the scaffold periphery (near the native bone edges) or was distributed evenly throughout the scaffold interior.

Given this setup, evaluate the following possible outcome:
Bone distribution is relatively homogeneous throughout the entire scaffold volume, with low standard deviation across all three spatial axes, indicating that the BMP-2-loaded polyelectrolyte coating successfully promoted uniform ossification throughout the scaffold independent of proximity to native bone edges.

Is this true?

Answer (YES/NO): YES